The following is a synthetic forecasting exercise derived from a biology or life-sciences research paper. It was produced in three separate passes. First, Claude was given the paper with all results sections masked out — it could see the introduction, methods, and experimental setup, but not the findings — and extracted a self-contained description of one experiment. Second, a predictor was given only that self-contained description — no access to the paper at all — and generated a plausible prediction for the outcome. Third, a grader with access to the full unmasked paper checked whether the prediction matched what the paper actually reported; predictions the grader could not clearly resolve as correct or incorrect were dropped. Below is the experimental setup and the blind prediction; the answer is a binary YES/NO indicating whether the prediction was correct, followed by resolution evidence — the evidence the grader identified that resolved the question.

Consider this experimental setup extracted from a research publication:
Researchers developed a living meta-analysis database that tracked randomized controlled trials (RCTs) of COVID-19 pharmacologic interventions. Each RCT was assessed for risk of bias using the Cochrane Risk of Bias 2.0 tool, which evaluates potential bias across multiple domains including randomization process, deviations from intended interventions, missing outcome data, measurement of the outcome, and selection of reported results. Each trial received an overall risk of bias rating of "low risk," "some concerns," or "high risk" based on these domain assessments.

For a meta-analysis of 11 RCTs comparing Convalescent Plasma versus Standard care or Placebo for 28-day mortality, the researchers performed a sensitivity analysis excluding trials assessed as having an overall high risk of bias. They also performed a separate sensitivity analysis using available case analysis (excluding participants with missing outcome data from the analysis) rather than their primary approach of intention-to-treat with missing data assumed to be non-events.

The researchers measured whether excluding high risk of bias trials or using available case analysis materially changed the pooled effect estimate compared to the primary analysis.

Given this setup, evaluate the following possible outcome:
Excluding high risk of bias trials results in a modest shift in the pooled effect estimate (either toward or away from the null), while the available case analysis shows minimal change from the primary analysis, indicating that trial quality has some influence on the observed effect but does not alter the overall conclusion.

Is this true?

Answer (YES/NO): NO